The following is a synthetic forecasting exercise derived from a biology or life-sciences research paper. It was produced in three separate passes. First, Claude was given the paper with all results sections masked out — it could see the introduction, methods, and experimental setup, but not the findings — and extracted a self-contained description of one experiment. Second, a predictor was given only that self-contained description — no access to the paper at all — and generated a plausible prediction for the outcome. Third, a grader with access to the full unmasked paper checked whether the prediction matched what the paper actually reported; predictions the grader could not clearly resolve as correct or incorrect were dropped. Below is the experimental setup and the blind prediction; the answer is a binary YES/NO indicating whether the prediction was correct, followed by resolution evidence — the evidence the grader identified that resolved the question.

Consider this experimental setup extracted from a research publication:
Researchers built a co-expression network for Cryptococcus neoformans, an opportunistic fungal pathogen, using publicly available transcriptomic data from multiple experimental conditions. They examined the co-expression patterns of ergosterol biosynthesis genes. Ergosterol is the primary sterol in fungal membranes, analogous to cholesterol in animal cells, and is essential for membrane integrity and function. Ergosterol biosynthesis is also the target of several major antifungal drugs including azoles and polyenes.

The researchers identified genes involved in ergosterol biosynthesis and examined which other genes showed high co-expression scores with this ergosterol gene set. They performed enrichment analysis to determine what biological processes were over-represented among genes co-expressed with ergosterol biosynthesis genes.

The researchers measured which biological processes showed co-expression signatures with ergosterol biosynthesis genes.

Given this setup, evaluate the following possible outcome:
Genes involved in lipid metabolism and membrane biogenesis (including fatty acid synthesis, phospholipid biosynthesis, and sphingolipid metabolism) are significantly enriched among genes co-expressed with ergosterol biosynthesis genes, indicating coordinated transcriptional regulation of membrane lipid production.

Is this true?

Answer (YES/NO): NO